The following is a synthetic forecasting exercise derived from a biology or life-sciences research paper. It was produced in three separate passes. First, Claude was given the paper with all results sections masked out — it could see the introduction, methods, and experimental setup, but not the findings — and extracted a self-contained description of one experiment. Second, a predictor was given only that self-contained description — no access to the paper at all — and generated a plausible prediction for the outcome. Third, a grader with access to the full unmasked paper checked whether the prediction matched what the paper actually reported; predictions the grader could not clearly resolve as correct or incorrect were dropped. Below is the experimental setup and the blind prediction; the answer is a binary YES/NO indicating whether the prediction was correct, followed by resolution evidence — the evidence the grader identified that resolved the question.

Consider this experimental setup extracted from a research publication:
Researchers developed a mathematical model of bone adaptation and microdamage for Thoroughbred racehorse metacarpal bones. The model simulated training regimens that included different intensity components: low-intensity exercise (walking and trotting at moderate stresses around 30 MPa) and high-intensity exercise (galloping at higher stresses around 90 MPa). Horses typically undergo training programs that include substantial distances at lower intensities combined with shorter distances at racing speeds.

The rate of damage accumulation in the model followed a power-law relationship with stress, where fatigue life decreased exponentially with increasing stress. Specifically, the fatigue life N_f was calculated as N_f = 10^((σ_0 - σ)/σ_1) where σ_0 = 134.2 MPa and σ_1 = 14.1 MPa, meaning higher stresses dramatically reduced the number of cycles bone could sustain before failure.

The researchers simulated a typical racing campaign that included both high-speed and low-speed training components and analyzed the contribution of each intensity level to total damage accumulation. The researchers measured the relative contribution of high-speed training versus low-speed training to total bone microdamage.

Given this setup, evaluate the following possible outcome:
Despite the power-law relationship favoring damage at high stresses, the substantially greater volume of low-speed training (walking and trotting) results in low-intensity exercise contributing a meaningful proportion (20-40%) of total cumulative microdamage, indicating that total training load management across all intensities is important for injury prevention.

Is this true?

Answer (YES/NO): NO